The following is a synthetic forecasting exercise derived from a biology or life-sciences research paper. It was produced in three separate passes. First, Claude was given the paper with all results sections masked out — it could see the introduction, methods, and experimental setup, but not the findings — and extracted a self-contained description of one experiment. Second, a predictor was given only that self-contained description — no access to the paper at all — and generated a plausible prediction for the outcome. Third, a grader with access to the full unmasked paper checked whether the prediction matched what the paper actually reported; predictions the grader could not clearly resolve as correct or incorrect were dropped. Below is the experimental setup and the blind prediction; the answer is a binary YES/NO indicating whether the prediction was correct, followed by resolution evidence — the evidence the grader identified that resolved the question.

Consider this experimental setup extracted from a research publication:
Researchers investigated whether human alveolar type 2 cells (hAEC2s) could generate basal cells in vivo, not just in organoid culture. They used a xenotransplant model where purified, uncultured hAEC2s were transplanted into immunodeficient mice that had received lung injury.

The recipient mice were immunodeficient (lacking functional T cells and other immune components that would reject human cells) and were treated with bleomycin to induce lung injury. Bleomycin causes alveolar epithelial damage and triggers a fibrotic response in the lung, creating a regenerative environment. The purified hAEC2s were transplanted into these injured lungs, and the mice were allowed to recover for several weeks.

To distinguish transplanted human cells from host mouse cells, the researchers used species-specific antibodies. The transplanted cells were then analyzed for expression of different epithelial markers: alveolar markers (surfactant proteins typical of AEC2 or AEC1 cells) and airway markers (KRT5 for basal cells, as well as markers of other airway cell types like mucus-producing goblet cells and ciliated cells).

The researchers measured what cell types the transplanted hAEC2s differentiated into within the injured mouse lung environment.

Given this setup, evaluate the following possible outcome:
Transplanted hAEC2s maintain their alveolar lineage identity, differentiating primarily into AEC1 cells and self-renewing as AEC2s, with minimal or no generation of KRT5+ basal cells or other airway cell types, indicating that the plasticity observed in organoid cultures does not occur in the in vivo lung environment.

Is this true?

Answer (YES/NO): NO